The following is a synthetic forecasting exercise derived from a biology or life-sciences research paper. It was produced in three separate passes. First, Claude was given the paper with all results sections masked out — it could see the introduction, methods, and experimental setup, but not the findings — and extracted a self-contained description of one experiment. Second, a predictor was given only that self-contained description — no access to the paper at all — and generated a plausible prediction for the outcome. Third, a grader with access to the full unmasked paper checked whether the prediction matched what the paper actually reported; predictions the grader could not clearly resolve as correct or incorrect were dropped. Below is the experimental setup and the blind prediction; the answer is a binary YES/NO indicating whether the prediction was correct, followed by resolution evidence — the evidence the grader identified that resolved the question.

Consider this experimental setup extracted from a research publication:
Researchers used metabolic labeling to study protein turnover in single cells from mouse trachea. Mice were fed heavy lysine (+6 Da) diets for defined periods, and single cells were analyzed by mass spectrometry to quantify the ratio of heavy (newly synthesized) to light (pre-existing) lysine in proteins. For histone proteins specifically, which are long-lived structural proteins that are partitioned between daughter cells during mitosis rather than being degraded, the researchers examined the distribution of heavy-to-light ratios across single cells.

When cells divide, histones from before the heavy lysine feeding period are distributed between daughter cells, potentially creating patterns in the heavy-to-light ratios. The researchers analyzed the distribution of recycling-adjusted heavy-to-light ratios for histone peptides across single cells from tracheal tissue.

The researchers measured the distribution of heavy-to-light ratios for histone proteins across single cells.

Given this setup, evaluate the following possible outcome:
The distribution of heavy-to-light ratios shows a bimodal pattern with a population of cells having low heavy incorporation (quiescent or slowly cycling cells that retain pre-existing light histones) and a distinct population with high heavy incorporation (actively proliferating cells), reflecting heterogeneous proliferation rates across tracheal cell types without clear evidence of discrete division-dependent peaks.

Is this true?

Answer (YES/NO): NO